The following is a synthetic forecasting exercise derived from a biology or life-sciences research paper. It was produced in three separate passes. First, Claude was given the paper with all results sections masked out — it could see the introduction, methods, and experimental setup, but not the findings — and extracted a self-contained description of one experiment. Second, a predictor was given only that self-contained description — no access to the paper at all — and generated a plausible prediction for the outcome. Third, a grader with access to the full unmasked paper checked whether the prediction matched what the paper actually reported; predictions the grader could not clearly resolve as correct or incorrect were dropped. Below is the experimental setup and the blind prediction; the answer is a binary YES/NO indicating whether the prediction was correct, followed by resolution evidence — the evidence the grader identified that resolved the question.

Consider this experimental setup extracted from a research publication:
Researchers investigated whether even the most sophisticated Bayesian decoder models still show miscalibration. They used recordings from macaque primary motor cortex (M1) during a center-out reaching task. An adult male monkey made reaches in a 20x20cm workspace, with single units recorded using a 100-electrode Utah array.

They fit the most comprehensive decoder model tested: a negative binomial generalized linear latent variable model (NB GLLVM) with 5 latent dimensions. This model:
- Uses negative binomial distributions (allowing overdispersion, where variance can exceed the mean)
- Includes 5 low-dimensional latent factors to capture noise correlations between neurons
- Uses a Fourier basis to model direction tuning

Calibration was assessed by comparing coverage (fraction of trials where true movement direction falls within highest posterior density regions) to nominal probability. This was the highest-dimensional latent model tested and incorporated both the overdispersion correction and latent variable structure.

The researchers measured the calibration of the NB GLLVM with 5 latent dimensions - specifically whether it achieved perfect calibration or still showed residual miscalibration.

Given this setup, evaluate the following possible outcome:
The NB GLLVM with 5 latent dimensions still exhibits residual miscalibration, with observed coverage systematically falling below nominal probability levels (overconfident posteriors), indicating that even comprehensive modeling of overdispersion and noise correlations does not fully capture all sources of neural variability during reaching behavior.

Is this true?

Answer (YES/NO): YES